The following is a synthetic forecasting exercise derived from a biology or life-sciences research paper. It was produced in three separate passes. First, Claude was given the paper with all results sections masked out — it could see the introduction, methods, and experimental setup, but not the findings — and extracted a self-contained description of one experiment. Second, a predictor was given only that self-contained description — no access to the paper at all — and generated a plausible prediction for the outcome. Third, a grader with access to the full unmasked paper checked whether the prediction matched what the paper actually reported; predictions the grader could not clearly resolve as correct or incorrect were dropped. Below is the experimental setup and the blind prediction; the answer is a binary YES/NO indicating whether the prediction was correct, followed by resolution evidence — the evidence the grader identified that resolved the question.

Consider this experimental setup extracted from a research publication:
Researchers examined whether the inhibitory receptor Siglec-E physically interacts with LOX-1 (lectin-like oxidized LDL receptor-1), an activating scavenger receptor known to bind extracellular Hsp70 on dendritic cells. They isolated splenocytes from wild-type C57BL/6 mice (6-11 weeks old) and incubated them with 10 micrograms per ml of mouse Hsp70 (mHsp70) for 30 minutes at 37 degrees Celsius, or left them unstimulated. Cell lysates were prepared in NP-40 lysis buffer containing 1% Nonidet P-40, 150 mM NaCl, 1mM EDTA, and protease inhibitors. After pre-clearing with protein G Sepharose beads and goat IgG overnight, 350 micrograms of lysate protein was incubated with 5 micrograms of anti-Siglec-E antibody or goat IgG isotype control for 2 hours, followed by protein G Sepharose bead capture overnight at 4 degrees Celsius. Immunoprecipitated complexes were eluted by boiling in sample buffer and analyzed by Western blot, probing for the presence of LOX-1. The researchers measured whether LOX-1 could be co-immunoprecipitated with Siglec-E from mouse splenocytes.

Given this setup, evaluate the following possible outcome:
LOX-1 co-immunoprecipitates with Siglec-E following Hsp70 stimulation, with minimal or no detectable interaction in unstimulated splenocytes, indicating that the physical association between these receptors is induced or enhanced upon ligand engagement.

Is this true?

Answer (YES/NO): NO